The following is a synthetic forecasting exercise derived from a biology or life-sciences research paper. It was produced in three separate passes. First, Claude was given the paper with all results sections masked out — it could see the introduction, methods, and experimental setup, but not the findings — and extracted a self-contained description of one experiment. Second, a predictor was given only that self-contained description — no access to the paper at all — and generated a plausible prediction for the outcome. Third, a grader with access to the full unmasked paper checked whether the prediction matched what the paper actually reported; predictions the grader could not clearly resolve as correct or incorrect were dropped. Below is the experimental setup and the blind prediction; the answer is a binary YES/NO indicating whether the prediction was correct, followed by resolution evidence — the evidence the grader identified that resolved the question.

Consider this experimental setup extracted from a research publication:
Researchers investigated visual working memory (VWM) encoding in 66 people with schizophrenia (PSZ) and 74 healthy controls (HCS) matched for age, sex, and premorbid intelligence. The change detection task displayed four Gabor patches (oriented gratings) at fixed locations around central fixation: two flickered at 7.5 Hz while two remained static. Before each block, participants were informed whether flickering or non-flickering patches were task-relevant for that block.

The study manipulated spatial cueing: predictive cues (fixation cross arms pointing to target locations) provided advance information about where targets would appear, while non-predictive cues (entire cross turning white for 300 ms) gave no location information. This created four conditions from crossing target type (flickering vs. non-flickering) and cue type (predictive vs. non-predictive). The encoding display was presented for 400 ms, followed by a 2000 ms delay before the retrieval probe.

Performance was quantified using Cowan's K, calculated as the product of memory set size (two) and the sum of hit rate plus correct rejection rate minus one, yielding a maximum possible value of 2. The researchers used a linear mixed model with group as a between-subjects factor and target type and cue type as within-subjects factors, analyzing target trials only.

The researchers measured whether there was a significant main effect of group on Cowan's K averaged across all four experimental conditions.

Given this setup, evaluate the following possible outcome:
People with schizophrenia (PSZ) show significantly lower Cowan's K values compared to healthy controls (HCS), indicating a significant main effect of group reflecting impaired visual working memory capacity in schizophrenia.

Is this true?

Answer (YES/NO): YES